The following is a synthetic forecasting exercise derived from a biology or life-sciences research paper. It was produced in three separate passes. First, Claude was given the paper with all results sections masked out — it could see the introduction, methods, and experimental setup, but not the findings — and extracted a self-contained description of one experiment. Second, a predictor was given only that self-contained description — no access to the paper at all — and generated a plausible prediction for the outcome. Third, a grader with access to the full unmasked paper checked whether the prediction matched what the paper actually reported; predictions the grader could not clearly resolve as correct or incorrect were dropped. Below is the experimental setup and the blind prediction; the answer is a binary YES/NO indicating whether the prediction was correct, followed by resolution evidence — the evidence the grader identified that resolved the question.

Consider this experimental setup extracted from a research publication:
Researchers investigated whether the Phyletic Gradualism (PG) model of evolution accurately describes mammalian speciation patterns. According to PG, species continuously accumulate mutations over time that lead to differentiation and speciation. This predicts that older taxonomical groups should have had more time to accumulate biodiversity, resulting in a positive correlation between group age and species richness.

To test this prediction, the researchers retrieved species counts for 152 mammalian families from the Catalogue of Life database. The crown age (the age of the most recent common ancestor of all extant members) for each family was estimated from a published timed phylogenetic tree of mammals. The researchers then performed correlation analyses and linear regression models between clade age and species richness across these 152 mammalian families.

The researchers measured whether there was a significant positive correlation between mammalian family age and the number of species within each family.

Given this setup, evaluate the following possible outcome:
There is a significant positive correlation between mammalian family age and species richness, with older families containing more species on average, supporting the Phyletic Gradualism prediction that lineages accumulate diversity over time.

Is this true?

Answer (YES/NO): NO